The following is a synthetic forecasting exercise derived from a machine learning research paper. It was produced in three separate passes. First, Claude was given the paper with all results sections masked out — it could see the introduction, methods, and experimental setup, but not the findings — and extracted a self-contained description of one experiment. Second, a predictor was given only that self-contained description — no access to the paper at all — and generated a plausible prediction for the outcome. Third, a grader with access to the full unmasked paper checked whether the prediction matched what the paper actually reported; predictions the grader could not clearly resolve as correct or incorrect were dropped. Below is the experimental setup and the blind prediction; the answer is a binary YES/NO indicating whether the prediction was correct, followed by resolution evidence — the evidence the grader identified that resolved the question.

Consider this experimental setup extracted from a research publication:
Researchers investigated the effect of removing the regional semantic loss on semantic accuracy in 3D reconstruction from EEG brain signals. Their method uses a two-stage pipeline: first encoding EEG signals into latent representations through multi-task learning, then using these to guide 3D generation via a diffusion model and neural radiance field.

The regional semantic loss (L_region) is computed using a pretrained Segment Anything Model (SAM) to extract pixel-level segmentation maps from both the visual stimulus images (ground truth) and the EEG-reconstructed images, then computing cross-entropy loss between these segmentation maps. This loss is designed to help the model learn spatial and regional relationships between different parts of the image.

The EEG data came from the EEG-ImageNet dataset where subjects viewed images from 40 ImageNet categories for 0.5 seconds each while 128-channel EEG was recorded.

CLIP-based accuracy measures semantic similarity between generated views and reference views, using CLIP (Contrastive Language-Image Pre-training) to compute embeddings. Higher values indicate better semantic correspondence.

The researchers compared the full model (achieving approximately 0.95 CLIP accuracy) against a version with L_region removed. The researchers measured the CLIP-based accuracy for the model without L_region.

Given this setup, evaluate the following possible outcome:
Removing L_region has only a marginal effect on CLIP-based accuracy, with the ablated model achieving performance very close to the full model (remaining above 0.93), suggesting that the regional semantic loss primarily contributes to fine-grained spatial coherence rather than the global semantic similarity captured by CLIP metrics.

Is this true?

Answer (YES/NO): NO